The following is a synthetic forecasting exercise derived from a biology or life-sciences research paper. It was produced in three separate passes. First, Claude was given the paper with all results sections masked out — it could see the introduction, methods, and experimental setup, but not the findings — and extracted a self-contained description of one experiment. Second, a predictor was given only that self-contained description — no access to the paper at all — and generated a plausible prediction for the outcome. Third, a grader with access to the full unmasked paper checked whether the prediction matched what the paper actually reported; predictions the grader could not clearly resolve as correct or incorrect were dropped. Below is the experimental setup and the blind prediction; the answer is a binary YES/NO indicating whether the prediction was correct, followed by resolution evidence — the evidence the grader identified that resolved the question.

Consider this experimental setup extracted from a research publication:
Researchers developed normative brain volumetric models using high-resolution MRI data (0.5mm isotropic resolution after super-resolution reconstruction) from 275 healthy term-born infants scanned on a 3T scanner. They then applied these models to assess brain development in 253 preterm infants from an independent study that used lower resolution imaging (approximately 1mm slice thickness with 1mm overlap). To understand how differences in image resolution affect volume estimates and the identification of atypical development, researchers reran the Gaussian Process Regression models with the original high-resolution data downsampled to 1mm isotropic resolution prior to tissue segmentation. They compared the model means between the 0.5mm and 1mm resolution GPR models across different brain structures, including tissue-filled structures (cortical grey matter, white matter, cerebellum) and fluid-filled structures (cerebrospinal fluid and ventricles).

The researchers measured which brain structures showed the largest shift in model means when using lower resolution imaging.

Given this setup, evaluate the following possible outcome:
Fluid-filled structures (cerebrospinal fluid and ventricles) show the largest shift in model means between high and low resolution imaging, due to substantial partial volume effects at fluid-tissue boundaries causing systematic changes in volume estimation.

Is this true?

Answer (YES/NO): YES